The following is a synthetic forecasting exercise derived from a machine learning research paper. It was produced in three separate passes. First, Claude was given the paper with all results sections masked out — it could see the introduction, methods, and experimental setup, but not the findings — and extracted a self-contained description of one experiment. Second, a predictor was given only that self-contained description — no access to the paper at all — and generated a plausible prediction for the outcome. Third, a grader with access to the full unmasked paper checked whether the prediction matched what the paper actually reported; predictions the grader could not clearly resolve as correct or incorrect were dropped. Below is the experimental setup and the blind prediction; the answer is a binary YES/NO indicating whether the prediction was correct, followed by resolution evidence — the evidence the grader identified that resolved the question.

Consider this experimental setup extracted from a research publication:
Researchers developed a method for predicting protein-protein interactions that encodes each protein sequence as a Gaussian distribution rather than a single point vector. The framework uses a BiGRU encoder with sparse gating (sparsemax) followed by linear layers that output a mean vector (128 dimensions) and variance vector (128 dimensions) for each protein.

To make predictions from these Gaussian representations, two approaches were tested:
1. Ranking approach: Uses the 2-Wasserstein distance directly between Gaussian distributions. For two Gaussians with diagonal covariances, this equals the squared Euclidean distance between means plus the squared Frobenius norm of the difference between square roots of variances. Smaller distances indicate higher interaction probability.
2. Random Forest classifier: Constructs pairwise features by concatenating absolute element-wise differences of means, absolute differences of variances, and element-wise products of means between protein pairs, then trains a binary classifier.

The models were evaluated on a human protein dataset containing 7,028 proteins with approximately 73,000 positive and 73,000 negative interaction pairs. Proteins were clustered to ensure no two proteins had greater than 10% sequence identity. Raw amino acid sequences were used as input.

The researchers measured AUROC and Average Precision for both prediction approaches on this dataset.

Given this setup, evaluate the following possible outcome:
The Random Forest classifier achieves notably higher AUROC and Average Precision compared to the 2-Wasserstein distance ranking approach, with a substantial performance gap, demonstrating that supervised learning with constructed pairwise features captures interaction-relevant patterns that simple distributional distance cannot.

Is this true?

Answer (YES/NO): NO